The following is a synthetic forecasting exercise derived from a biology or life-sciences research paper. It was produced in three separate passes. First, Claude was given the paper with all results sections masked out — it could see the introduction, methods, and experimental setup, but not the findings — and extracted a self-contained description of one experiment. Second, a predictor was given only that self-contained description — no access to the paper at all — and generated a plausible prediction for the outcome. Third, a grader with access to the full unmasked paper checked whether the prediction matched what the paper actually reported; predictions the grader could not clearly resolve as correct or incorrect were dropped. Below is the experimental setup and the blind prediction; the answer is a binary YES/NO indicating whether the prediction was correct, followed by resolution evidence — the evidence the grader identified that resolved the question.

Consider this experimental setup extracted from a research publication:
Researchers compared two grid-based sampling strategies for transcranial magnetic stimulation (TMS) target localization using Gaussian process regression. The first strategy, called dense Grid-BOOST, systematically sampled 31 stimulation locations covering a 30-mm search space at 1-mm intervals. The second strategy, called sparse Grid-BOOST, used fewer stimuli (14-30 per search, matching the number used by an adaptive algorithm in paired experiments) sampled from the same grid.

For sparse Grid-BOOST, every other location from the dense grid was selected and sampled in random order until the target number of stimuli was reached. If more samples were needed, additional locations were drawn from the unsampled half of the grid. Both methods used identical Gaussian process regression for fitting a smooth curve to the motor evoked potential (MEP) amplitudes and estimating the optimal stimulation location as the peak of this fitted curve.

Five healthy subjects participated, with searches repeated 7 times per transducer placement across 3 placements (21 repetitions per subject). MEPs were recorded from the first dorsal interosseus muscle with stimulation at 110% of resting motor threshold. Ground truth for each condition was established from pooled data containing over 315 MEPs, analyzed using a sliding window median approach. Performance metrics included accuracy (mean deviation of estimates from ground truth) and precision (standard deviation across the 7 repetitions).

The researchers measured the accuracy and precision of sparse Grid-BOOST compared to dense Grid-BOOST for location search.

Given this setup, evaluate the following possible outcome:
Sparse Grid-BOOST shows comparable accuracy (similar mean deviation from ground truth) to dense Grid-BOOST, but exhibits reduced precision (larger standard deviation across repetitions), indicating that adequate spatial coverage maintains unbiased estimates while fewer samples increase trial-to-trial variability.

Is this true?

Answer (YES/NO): YES